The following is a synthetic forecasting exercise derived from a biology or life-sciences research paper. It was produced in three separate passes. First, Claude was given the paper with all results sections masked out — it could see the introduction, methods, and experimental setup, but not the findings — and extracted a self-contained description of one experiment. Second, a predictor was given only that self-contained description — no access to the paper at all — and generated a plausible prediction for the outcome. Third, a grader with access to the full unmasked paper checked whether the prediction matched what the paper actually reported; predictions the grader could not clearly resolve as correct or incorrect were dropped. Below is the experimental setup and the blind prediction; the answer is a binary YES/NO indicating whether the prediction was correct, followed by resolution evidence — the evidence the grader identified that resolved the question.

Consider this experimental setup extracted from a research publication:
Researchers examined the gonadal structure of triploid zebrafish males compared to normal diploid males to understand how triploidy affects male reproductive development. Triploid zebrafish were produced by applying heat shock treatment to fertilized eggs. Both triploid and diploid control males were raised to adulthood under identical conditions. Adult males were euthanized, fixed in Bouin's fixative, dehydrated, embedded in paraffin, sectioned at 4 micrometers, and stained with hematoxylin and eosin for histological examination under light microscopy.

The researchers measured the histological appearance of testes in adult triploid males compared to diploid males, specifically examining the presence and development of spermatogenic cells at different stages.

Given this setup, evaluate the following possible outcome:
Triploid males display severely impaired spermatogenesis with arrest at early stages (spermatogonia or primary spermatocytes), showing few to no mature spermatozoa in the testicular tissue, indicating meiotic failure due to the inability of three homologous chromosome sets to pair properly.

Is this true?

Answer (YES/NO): YES